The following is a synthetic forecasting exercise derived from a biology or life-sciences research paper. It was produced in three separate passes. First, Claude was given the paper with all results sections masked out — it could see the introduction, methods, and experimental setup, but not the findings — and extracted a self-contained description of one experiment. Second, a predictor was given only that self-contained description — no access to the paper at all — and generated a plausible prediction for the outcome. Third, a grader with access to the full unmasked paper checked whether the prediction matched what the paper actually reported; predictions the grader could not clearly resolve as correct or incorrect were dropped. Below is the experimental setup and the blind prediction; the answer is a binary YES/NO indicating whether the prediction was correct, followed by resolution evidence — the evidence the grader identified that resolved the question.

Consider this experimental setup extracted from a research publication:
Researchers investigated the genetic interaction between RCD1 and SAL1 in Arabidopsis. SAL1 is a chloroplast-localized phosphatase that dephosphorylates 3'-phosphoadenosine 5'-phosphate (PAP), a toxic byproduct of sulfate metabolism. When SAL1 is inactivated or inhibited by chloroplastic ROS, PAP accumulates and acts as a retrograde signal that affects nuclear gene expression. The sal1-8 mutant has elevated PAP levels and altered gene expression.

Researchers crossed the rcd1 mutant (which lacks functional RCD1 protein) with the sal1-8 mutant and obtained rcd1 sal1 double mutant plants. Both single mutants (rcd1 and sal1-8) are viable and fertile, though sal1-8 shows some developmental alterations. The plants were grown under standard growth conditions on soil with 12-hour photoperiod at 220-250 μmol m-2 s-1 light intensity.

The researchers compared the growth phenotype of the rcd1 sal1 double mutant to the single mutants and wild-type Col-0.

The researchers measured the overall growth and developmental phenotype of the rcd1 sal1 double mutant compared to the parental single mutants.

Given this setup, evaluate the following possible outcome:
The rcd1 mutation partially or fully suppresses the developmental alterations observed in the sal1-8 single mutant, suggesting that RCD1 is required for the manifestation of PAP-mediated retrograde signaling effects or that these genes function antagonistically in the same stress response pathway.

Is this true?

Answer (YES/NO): NO